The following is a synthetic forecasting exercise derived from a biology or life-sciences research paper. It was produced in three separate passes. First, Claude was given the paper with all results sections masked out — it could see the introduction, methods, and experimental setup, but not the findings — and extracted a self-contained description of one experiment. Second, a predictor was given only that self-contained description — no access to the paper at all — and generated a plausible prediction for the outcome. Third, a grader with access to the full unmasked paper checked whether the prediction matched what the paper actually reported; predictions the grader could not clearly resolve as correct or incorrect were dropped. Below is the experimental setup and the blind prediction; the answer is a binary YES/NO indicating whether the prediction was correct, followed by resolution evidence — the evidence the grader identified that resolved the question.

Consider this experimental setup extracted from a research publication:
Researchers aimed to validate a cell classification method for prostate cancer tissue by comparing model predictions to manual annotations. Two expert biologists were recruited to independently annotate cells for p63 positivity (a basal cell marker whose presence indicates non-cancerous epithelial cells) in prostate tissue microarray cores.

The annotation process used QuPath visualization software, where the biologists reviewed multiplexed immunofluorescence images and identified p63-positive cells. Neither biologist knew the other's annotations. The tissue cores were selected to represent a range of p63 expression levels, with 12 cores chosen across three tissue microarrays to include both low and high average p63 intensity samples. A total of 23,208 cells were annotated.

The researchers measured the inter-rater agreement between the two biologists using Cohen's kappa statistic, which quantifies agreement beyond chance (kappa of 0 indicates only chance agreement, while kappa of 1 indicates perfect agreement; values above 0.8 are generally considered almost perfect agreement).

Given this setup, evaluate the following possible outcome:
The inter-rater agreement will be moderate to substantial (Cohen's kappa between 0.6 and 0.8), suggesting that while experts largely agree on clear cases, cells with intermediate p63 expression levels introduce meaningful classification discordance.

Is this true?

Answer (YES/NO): NO